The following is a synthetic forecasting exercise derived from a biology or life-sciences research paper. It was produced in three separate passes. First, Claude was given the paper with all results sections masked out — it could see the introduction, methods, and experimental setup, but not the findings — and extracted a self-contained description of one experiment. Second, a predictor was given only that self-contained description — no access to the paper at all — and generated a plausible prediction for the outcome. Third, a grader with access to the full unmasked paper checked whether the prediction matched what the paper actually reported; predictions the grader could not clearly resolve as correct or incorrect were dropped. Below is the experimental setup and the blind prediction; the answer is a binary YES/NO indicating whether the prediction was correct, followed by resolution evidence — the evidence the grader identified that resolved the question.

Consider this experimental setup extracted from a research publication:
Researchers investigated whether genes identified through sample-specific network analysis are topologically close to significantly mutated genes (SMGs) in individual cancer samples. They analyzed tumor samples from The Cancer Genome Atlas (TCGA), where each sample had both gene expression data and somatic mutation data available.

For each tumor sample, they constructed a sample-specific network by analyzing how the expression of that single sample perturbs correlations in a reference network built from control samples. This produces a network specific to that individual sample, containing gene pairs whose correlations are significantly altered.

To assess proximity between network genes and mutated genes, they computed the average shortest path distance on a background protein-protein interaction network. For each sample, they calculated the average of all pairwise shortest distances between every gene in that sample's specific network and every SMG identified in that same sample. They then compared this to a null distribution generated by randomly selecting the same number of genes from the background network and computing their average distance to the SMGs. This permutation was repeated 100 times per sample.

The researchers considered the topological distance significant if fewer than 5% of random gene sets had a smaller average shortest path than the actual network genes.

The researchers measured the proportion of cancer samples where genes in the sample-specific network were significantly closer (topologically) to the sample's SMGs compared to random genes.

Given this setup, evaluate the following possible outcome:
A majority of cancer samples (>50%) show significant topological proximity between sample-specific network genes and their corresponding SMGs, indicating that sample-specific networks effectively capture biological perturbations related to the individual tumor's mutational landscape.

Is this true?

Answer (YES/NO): YES